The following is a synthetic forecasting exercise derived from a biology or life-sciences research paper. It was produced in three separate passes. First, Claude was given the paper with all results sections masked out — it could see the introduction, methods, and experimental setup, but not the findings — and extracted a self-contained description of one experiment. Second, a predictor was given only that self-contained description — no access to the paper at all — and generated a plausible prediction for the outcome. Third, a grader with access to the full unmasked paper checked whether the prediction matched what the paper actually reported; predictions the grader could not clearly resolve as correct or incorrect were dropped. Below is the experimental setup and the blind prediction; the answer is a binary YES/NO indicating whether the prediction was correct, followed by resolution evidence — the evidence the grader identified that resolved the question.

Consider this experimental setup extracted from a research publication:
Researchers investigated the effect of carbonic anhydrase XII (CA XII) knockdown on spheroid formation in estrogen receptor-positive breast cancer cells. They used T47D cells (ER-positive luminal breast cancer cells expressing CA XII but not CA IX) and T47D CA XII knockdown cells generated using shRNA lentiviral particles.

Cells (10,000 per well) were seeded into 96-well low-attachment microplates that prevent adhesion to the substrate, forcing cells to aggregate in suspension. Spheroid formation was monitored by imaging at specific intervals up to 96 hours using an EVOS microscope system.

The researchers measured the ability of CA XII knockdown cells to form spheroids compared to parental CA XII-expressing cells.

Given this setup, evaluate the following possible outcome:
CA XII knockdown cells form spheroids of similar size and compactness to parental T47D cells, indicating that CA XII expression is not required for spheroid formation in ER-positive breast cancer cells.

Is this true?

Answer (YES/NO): YES